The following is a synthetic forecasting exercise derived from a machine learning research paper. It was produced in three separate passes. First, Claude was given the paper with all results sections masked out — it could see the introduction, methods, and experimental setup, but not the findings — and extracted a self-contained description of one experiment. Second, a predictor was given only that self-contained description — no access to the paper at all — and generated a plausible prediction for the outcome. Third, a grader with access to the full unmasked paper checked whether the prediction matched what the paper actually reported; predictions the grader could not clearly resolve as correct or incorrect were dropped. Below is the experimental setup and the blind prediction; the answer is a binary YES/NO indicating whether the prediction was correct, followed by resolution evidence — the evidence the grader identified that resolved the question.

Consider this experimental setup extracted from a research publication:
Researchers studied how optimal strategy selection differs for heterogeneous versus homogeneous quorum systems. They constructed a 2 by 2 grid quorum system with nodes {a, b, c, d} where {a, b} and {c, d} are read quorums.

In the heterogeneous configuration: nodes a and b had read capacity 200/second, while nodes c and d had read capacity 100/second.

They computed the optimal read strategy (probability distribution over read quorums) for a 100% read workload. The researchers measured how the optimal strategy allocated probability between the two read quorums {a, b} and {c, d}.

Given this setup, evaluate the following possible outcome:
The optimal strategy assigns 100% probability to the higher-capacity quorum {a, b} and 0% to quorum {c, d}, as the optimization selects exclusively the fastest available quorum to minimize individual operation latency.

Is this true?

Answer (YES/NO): NO